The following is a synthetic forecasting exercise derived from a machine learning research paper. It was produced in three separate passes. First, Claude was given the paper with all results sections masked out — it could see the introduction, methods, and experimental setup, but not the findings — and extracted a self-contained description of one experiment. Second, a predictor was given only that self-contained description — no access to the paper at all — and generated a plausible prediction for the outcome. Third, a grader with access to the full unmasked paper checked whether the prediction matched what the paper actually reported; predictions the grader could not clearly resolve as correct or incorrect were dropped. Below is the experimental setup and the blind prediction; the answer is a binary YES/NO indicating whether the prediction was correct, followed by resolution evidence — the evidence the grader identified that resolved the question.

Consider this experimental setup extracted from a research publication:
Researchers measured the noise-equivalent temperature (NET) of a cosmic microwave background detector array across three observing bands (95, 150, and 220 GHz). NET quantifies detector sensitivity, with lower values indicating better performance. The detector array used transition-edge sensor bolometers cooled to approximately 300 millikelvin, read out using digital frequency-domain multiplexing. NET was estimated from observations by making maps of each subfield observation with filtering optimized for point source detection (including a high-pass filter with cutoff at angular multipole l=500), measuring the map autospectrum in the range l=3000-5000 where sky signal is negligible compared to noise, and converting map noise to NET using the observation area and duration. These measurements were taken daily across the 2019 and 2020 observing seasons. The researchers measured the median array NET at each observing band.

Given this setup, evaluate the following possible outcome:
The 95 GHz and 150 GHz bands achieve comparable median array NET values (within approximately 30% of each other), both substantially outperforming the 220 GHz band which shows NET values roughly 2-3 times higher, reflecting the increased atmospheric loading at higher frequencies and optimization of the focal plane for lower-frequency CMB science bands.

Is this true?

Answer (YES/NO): NO